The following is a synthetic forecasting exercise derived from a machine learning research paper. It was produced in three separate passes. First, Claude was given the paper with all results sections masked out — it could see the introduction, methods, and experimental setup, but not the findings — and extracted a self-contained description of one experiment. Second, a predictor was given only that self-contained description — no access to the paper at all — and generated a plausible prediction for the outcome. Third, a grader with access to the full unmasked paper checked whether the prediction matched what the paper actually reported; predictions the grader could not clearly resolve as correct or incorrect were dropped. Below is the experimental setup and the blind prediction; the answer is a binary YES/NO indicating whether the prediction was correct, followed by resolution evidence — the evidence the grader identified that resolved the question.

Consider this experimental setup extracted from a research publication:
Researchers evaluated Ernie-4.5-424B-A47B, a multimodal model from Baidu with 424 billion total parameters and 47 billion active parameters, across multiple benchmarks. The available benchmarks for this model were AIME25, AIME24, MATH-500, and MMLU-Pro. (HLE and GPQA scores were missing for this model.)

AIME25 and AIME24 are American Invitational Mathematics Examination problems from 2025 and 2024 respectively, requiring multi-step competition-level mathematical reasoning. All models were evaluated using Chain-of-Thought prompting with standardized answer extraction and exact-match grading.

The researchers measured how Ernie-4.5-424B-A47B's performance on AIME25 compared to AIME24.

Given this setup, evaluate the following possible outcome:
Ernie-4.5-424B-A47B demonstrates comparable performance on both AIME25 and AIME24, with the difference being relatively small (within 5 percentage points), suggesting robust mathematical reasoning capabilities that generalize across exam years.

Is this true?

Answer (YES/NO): NO